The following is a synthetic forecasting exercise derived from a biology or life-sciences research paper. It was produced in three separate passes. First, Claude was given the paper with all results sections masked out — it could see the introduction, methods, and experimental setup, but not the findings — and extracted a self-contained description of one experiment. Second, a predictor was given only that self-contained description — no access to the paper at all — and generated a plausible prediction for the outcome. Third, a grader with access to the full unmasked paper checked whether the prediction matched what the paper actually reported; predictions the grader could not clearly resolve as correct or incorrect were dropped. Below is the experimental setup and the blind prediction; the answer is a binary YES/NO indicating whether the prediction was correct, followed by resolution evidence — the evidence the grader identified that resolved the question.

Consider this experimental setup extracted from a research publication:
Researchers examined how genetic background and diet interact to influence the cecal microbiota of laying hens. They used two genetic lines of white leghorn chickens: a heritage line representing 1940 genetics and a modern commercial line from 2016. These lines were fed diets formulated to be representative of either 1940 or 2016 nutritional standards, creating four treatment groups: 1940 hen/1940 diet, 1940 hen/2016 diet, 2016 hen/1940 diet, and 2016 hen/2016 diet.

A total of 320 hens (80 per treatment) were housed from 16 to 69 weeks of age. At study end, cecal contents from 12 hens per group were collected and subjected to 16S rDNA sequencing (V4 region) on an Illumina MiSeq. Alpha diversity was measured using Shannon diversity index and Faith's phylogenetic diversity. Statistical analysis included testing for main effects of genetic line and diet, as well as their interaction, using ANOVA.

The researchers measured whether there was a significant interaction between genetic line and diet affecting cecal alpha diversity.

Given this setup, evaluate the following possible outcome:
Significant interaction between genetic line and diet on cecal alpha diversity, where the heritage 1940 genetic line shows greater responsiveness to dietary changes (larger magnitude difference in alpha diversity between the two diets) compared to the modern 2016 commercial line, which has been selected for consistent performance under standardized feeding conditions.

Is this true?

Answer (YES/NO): NO